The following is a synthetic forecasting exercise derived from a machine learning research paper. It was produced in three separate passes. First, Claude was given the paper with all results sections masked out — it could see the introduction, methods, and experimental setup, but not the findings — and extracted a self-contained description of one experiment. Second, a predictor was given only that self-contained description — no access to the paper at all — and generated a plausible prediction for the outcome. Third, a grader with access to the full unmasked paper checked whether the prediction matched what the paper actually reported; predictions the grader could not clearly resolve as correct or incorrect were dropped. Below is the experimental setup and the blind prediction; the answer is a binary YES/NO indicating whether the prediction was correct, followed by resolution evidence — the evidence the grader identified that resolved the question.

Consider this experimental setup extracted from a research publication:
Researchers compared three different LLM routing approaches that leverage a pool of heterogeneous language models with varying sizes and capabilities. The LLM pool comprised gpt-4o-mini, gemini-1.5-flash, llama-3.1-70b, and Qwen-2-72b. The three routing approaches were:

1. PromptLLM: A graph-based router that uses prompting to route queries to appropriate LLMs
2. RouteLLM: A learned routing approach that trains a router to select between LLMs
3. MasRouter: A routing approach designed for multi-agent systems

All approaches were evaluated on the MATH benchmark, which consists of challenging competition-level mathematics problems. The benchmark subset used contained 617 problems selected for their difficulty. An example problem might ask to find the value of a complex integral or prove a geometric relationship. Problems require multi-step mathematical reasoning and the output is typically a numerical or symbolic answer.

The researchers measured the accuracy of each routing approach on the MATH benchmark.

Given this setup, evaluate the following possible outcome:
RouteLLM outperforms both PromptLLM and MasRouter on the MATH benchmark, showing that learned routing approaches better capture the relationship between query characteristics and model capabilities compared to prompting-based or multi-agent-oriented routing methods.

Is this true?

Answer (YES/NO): NO